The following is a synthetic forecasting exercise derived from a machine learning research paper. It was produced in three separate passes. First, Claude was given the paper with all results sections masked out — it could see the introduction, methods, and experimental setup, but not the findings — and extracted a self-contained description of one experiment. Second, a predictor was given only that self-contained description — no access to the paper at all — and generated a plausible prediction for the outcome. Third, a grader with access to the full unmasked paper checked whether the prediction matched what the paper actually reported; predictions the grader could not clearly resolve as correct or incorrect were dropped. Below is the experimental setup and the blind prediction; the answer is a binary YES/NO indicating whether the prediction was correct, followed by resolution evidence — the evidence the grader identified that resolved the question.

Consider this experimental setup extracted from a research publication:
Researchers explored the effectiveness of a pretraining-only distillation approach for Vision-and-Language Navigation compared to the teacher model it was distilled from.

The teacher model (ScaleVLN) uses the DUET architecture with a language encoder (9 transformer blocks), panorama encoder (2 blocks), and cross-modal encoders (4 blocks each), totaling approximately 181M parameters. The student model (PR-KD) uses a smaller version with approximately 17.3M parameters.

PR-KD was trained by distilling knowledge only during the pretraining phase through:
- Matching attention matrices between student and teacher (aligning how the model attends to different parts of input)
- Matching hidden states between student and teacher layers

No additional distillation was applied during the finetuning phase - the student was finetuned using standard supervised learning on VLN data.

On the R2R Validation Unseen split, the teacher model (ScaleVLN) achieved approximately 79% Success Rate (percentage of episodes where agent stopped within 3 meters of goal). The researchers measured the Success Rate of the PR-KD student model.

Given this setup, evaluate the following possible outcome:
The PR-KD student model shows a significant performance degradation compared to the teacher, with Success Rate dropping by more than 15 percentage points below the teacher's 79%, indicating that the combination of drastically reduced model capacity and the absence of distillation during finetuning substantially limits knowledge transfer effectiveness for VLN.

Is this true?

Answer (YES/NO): YES